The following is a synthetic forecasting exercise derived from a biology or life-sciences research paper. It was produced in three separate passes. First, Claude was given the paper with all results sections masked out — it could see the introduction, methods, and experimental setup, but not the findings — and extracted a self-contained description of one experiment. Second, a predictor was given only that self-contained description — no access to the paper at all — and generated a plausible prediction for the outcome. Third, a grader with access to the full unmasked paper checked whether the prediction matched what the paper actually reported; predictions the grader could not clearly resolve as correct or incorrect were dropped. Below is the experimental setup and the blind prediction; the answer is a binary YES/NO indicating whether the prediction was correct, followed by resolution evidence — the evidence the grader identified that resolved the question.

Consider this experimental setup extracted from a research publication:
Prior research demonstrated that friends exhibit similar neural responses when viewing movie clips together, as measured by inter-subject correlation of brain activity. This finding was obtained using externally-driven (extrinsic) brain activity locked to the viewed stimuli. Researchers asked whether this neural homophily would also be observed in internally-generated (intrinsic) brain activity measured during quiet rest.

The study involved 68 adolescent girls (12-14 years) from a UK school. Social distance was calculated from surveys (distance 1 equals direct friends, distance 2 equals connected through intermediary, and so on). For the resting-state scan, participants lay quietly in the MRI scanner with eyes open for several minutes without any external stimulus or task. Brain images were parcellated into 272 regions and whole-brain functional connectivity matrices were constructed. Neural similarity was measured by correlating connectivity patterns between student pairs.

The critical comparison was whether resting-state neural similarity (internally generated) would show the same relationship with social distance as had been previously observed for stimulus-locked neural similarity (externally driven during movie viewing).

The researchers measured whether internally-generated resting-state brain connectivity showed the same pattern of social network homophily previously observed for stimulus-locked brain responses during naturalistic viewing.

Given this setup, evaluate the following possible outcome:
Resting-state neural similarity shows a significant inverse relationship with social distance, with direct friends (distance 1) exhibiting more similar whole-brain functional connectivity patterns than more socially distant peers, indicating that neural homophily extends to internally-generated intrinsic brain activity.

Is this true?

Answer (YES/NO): NO